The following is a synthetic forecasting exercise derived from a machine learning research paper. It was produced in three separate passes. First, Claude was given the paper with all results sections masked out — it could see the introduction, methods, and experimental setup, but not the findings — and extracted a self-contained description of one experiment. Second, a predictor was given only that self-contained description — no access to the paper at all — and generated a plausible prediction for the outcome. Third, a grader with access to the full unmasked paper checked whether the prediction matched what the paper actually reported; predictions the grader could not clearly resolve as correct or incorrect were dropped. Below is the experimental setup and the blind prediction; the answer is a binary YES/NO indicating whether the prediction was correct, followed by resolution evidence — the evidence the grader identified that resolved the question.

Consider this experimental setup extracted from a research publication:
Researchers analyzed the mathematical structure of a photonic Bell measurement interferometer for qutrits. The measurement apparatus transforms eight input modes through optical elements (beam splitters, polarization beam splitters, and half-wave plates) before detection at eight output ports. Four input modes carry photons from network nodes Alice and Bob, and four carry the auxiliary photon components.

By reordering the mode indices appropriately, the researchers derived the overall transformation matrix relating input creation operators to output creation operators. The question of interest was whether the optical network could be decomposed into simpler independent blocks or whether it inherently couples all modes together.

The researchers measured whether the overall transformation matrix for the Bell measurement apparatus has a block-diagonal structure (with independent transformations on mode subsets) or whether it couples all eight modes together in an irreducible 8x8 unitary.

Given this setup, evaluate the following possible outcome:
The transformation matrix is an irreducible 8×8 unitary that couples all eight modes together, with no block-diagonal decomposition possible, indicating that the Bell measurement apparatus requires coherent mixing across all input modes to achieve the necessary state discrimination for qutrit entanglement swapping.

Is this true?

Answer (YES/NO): NO